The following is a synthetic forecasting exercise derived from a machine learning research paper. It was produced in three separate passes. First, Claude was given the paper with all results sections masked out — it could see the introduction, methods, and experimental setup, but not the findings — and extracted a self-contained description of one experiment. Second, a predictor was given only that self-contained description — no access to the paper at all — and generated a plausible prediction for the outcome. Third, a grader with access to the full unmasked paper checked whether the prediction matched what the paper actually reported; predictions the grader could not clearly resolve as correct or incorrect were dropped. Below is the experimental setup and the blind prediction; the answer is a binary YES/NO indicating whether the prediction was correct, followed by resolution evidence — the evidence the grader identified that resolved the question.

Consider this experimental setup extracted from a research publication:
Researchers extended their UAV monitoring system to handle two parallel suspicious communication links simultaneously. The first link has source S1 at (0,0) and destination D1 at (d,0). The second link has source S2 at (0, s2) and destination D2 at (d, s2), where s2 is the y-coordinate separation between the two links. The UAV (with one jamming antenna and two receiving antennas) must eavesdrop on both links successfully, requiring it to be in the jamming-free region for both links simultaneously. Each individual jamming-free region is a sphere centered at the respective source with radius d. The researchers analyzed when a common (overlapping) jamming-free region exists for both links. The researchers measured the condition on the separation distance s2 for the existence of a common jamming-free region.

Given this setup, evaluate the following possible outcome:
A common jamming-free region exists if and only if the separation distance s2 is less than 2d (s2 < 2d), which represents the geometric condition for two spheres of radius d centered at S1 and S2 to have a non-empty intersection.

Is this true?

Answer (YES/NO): NO